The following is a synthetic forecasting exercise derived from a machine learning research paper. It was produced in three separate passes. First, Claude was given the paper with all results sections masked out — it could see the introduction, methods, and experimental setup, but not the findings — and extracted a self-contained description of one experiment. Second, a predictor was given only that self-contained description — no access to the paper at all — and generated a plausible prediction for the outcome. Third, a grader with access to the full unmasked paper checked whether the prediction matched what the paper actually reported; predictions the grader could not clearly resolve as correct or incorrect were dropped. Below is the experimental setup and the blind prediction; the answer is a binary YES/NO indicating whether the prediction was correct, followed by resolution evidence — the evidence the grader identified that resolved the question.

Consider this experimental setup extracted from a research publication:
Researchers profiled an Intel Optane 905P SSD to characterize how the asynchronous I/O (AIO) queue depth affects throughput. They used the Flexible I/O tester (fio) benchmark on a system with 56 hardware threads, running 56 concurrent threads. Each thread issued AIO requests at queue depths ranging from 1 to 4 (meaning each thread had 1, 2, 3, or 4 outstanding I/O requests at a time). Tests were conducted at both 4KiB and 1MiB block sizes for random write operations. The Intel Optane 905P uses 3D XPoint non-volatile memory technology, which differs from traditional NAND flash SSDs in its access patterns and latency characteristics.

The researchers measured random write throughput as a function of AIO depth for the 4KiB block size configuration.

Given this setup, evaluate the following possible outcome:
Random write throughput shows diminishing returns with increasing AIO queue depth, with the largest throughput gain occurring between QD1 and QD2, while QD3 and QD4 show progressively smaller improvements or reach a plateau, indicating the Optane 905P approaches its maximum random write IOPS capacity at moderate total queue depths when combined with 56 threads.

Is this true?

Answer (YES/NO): YES